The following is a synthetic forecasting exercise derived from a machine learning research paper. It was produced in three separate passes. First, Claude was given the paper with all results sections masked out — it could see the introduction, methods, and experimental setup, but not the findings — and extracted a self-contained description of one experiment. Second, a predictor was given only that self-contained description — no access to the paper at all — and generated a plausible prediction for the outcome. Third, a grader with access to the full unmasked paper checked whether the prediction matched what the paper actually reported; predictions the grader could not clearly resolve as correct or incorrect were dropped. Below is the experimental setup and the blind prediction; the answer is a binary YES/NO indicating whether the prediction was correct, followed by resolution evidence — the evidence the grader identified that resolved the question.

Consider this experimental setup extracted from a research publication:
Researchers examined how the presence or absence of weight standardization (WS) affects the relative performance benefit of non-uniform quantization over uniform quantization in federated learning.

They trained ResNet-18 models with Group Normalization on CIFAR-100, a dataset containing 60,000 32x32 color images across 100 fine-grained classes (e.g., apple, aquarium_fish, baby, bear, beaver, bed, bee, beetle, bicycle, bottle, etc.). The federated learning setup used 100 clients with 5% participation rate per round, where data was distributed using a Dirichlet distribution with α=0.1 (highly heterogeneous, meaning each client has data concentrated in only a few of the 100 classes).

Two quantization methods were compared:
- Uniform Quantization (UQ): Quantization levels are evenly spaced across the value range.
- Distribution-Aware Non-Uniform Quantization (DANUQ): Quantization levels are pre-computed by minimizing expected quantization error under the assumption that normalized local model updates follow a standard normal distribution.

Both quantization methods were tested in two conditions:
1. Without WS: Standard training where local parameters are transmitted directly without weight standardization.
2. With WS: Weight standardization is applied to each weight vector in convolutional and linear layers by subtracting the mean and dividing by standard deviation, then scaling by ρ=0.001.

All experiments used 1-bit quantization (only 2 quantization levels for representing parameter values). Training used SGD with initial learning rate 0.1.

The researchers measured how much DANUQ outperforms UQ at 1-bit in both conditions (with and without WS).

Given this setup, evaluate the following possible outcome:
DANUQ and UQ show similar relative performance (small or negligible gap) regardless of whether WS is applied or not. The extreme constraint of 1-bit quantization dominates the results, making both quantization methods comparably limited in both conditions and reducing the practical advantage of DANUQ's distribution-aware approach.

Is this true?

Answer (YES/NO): NO